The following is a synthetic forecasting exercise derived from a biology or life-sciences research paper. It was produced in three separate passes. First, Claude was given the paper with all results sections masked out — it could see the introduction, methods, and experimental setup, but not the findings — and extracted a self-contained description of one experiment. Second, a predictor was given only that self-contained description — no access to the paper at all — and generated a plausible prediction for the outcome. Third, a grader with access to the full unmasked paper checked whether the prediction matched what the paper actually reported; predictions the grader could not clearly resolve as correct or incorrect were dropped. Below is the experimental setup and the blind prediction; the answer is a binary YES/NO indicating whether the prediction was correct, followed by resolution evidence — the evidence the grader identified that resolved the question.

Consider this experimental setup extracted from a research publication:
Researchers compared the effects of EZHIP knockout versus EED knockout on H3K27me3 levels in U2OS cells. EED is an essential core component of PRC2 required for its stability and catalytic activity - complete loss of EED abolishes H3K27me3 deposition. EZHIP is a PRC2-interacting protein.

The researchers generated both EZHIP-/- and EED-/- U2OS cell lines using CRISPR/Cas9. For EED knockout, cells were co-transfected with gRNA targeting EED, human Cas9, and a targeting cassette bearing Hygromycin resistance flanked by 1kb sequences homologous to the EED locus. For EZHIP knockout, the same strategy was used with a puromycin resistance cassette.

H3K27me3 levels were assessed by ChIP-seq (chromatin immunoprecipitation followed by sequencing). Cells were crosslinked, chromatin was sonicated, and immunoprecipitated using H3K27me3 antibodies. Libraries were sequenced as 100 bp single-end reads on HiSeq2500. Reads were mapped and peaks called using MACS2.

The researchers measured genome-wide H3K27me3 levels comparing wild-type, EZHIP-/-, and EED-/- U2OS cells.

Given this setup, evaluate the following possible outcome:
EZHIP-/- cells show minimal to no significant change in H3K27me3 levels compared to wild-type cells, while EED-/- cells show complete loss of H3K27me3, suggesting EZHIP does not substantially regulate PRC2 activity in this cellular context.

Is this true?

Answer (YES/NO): NO